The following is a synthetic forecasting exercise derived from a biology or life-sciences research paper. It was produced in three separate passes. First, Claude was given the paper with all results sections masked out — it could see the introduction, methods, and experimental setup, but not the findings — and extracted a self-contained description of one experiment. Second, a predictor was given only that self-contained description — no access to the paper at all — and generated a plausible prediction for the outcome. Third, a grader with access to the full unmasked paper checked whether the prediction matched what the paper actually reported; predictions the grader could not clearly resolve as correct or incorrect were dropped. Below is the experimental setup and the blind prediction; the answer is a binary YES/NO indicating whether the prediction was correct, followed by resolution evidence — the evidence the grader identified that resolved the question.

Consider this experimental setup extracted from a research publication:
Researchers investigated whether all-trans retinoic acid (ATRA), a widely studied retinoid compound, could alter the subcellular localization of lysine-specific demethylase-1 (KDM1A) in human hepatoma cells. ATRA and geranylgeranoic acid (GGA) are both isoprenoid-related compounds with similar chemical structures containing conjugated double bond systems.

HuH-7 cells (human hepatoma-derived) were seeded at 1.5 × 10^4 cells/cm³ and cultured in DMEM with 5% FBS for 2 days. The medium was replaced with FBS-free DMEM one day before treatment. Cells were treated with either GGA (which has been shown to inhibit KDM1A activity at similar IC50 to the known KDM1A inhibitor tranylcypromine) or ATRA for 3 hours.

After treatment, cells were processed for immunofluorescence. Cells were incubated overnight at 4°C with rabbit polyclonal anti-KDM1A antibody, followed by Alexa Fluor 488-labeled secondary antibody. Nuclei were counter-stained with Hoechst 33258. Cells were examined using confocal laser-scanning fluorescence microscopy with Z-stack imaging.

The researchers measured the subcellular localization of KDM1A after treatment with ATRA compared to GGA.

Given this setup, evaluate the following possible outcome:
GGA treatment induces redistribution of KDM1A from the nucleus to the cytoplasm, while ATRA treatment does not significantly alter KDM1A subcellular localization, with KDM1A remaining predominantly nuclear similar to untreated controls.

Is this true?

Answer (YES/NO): YES